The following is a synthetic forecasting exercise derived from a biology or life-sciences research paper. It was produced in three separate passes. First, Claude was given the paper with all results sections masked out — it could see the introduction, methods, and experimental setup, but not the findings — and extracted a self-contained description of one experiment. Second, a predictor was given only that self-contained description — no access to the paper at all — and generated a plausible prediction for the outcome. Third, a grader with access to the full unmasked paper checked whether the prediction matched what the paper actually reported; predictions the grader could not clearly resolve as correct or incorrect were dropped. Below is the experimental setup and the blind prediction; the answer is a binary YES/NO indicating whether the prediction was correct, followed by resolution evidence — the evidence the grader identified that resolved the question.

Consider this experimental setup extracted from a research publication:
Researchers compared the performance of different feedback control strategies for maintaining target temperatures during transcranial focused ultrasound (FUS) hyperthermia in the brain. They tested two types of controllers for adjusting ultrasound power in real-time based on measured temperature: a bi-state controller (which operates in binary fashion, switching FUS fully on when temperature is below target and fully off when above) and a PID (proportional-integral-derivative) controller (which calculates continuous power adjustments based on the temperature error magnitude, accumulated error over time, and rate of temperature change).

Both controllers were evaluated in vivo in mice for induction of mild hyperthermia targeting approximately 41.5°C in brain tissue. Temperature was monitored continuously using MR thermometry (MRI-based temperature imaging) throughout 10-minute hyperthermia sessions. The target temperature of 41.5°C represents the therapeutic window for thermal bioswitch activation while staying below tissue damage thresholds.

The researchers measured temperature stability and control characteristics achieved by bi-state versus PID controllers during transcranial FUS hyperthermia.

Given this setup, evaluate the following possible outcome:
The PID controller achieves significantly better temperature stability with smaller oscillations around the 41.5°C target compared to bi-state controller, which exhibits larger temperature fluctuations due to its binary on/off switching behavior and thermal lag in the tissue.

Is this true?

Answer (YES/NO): YES